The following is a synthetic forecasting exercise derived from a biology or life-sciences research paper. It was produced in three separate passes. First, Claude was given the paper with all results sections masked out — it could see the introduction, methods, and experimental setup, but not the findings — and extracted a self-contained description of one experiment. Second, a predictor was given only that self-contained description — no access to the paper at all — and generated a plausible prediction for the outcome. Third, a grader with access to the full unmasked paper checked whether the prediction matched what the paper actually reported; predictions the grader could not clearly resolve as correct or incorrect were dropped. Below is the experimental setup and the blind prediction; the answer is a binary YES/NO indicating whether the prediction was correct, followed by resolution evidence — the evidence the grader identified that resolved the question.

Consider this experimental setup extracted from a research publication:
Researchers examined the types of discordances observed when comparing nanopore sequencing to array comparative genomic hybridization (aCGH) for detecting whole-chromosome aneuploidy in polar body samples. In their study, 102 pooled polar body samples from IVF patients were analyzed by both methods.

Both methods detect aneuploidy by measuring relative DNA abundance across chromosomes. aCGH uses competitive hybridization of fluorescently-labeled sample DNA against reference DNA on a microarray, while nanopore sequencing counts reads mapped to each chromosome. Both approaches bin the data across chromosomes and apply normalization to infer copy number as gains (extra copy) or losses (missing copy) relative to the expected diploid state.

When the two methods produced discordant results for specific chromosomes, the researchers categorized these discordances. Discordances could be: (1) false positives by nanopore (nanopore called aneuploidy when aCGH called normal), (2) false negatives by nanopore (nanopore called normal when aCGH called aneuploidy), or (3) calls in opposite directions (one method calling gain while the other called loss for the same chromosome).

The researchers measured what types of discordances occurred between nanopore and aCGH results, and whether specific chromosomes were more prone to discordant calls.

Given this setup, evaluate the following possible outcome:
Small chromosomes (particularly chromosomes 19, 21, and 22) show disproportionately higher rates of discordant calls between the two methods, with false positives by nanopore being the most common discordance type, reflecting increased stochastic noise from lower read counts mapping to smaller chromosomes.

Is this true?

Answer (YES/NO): NO